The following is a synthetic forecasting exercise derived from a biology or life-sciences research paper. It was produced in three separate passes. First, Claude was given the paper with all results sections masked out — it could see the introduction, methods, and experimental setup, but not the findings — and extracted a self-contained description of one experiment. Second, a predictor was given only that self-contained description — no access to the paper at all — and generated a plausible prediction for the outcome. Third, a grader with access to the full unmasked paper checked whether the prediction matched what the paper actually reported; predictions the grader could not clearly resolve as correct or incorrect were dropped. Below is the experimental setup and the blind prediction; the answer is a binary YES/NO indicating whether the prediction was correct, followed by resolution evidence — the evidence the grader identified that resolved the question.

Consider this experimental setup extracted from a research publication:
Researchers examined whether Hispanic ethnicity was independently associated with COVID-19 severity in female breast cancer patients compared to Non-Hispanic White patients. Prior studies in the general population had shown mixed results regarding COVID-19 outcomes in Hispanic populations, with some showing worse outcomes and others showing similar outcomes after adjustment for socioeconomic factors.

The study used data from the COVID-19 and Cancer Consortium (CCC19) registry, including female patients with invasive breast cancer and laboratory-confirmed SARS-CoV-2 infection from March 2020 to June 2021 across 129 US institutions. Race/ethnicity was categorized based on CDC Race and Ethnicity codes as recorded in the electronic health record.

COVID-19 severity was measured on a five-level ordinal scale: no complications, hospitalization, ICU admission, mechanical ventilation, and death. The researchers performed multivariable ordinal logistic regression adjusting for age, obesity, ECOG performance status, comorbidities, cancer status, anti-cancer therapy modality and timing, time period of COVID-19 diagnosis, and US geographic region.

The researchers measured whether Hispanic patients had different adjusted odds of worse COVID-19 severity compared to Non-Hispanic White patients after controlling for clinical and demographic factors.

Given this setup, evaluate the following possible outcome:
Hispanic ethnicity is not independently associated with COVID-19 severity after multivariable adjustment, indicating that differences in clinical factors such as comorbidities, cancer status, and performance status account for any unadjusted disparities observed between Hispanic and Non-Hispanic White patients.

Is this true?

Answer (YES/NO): YES